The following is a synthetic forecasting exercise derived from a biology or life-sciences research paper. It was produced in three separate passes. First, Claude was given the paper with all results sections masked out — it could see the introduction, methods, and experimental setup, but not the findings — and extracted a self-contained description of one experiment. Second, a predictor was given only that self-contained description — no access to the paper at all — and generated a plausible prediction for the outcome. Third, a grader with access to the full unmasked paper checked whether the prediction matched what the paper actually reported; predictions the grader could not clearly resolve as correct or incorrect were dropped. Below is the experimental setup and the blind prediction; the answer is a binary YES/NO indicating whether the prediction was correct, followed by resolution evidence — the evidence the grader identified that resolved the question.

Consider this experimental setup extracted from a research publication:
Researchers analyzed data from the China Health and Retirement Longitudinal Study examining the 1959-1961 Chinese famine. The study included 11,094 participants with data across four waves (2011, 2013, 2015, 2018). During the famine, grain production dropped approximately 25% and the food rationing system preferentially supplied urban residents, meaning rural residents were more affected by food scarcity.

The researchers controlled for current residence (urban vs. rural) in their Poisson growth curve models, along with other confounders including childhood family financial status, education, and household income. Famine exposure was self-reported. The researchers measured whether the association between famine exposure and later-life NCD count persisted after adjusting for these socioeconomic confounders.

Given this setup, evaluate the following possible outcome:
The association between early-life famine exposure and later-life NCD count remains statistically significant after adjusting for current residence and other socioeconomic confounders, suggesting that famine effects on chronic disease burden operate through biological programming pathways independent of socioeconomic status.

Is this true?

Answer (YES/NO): YES